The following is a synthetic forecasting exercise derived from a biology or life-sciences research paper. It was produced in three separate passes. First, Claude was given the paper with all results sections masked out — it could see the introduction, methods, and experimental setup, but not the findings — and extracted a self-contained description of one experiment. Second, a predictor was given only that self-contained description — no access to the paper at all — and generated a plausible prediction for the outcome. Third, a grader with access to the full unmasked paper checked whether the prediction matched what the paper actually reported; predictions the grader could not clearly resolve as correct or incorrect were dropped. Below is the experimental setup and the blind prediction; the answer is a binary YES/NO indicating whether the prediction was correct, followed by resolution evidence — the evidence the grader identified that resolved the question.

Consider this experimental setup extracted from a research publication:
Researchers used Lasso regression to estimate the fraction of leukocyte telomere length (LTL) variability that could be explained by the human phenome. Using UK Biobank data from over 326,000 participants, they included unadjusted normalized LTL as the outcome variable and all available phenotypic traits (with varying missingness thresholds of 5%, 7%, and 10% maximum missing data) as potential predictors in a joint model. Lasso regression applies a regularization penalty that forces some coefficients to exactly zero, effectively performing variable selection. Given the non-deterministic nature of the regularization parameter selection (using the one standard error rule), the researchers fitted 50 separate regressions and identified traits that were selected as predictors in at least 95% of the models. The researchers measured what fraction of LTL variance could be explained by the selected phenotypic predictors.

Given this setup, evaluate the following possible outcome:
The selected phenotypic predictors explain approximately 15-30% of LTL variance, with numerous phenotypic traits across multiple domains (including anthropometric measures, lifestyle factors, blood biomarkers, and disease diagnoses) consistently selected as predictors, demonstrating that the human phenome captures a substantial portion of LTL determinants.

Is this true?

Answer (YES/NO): NO